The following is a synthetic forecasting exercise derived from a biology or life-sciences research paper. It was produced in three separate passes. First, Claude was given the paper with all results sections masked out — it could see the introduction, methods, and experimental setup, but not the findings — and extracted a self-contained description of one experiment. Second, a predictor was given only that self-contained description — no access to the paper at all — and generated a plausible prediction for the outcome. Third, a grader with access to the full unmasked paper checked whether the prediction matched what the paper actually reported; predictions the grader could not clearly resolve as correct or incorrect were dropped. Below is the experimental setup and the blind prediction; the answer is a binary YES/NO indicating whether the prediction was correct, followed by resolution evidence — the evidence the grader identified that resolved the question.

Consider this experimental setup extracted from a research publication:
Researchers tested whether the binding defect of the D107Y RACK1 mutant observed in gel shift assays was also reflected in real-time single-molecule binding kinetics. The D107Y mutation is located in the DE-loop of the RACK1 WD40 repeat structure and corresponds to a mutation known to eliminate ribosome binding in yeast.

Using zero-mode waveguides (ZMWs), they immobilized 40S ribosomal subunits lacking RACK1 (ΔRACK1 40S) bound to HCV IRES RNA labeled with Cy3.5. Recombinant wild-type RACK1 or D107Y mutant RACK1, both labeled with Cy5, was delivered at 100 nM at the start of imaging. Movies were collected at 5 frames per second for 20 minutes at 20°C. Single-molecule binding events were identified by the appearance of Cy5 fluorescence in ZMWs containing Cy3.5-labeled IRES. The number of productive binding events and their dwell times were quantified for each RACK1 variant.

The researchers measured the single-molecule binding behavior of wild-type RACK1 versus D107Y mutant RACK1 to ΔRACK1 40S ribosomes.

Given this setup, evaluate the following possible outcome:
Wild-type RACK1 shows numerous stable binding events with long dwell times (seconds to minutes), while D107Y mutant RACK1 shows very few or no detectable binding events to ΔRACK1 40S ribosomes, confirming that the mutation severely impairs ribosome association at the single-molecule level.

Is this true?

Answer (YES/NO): NO